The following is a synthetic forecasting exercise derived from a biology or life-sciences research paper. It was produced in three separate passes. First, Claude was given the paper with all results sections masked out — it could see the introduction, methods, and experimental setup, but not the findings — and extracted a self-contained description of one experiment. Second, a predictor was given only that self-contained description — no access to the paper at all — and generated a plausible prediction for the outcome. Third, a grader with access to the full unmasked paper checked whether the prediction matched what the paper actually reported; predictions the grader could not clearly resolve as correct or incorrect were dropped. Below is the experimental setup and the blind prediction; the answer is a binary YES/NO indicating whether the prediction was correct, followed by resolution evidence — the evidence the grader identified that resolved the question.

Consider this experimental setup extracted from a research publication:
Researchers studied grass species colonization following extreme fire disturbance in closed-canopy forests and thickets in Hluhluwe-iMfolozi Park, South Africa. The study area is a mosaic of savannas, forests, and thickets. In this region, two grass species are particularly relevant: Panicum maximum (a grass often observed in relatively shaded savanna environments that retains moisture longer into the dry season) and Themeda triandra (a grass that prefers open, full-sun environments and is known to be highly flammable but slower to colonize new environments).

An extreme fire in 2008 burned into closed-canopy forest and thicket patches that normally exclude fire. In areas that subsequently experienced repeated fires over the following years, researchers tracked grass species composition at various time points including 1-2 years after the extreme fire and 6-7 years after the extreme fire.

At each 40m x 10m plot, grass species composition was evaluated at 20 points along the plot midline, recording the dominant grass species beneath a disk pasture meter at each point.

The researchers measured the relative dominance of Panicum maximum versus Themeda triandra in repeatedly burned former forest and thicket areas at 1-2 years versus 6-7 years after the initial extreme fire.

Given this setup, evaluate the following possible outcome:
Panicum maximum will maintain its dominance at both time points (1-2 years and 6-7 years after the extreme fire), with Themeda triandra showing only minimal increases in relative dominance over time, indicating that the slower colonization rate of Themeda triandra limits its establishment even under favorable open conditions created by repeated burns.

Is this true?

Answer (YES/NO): NO